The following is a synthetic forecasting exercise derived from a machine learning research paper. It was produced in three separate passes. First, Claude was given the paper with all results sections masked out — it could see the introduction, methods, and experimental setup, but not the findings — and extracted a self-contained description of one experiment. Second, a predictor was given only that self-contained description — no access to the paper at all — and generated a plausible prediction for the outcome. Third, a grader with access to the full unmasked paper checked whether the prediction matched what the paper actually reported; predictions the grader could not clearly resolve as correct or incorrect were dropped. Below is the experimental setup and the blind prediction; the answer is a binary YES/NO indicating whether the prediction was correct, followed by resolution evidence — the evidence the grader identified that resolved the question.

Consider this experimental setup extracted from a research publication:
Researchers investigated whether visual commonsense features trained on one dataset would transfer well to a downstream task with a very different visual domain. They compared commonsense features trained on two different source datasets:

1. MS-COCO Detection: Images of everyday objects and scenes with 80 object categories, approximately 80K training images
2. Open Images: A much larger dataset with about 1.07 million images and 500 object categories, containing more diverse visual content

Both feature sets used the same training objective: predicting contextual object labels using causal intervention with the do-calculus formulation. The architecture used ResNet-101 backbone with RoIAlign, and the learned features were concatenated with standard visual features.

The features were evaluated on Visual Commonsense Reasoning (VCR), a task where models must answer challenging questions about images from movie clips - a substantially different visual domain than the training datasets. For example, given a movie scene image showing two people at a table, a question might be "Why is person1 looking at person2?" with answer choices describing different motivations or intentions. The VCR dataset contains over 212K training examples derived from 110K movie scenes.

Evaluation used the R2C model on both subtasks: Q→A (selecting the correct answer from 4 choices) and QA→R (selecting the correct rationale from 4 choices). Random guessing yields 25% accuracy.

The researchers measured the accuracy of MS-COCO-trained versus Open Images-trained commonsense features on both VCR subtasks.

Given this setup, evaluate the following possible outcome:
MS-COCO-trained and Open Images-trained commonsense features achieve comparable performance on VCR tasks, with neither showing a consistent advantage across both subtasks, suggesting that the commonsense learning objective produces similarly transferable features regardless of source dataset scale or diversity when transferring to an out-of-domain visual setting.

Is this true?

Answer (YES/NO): YES